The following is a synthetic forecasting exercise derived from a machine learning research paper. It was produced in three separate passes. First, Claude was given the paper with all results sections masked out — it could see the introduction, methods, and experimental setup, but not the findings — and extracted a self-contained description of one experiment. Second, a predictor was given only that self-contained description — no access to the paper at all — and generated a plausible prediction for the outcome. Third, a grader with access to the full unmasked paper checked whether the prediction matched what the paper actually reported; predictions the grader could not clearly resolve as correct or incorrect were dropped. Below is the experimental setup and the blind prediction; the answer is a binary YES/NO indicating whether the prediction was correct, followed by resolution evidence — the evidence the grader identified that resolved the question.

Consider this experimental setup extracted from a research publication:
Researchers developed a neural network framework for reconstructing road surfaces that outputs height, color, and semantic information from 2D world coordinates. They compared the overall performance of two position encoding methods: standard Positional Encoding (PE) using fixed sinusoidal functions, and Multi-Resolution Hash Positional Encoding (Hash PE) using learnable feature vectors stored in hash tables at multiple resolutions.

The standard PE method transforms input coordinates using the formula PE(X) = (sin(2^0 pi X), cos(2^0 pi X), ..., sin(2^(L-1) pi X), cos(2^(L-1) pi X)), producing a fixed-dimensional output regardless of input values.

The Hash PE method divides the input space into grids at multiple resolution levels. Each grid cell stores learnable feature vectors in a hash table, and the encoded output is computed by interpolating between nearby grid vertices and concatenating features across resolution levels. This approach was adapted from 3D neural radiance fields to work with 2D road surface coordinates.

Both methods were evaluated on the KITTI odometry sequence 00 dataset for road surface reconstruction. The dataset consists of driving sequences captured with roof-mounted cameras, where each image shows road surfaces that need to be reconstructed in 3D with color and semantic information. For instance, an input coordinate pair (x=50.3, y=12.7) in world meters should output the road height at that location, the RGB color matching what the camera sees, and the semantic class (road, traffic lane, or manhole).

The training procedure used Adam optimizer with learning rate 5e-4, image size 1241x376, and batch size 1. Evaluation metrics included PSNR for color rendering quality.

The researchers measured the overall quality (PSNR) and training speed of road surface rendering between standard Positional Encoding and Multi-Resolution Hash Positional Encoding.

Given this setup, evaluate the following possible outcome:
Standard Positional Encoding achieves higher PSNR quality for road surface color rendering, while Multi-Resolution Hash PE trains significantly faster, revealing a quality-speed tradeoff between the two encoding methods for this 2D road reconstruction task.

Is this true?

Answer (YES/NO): NO